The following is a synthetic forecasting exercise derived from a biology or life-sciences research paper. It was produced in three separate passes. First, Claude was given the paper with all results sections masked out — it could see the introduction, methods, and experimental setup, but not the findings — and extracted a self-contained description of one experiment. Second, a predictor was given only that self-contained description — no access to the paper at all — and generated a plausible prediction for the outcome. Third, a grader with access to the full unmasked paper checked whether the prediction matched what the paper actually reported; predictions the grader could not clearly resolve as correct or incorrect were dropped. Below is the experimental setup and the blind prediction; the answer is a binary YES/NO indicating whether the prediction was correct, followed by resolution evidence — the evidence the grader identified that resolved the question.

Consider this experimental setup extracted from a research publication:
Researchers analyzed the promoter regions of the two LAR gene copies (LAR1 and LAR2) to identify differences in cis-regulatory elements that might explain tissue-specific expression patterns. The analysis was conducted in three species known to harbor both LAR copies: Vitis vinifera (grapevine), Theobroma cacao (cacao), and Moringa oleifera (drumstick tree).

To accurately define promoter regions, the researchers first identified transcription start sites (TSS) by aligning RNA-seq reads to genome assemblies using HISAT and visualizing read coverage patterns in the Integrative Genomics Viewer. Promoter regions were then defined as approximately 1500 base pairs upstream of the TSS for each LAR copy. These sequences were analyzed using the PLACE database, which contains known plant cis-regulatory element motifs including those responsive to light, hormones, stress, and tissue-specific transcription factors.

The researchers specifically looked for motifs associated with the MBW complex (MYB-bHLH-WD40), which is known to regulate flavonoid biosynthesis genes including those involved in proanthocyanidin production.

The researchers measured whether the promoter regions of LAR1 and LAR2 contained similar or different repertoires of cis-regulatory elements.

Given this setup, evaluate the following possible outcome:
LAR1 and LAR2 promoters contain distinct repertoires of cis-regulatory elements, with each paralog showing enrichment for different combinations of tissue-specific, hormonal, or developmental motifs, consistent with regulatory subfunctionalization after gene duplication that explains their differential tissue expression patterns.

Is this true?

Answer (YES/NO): YES